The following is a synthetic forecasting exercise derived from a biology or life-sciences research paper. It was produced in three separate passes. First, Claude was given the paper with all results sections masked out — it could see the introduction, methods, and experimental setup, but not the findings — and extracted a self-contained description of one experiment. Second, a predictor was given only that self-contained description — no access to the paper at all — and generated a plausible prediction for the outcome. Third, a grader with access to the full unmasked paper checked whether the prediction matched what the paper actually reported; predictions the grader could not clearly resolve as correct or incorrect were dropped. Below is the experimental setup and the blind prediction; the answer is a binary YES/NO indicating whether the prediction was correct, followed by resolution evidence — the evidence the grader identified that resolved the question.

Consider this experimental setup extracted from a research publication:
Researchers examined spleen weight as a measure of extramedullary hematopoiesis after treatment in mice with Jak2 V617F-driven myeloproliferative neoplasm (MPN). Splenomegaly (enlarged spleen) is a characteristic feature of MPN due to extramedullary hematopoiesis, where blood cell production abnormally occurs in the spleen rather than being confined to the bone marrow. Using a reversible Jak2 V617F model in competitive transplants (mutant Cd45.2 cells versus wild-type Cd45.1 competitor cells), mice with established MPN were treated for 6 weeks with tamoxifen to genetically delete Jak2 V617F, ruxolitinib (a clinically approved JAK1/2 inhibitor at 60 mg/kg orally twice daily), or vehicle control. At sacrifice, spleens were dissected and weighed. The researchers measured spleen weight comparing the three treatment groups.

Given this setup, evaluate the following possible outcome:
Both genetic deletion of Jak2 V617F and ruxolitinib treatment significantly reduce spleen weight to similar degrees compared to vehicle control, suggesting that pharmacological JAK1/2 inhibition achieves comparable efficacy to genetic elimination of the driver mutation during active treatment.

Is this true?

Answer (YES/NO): NO